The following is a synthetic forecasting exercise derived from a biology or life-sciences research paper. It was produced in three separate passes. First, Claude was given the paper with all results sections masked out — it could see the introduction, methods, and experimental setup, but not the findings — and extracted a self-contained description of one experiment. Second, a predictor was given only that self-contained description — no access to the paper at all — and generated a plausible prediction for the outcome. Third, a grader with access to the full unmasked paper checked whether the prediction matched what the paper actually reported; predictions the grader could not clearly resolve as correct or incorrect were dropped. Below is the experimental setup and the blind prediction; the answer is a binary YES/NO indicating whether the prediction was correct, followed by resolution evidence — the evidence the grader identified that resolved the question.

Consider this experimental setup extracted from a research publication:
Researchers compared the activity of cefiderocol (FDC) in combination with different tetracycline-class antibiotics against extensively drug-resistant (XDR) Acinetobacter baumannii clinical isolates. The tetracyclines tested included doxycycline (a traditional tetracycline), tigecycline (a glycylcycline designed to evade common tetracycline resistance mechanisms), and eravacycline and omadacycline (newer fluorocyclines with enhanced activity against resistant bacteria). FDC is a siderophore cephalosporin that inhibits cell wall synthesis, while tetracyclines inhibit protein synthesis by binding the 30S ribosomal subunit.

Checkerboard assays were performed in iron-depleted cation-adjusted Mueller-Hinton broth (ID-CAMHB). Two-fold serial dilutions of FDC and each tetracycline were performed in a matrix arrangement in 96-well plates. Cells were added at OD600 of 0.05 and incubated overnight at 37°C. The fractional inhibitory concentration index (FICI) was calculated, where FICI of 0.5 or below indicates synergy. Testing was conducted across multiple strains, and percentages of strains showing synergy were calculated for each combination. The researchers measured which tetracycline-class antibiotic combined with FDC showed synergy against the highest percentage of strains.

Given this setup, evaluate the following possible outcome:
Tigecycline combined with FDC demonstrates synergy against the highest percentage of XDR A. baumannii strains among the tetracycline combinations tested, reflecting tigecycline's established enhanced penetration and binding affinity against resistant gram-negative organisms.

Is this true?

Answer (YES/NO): NO